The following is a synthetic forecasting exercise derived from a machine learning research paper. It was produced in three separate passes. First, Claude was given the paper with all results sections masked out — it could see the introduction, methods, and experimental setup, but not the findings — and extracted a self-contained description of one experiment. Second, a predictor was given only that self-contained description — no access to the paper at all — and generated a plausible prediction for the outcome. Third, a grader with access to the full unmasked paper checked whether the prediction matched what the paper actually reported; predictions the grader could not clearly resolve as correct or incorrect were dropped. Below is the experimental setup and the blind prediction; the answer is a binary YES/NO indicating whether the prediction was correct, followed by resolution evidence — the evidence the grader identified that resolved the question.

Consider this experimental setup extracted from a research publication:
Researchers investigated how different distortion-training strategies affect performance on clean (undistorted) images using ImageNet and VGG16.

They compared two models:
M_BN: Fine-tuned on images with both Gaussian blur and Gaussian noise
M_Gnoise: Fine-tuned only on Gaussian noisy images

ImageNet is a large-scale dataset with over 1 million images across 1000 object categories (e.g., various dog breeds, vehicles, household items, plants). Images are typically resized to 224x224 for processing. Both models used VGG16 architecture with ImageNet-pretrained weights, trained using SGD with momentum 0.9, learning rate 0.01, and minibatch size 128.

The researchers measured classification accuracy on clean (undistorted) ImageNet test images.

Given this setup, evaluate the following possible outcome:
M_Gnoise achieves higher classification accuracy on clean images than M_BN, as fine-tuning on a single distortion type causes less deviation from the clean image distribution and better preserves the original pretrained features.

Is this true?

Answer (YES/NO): NO